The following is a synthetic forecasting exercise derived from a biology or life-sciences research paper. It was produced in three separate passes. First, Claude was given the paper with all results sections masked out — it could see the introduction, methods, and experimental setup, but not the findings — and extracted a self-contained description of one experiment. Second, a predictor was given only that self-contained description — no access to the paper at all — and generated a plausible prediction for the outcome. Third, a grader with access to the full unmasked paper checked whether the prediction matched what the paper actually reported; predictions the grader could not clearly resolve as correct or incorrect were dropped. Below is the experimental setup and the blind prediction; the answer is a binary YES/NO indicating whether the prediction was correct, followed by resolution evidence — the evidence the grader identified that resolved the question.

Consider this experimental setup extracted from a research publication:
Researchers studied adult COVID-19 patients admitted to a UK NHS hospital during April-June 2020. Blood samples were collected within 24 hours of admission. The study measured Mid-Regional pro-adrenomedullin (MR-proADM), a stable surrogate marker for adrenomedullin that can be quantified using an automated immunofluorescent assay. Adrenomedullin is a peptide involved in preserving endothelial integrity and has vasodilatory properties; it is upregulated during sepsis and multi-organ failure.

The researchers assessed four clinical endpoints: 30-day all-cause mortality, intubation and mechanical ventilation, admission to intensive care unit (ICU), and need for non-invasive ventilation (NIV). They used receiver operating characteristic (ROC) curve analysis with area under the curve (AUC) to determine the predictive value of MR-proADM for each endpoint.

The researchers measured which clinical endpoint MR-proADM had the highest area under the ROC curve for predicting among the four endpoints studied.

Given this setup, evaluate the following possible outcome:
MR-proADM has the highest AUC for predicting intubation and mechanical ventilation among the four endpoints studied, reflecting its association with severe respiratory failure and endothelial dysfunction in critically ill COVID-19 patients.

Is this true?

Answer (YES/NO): NO